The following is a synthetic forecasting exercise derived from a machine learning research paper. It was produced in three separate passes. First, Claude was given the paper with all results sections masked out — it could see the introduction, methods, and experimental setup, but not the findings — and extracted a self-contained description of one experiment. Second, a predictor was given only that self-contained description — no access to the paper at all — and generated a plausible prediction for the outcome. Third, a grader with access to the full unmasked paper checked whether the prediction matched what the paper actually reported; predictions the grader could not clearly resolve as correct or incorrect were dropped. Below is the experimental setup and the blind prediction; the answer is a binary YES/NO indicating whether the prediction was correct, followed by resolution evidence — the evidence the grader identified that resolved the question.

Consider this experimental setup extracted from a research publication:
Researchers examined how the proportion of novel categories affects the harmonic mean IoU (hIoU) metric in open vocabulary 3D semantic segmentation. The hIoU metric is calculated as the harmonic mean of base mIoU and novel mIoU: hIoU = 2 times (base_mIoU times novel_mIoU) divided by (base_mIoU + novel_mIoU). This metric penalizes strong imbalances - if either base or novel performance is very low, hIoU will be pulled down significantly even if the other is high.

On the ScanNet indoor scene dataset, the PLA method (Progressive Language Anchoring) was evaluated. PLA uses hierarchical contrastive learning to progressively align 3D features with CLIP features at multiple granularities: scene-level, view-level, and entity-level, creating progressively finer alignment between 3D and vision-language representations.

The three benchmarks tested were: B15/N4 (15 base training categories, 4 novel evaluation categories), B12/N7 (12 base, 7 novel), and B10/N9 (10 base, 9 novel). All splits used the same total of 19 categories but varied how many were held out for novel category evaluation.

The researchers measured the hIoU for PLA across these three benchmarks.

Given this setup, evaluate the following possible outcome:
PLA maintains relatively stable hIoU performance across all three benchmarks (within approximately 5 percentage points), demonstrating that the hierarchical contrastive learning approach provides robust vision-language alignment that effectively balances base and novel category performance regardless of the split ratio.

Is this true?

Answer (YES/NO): NO